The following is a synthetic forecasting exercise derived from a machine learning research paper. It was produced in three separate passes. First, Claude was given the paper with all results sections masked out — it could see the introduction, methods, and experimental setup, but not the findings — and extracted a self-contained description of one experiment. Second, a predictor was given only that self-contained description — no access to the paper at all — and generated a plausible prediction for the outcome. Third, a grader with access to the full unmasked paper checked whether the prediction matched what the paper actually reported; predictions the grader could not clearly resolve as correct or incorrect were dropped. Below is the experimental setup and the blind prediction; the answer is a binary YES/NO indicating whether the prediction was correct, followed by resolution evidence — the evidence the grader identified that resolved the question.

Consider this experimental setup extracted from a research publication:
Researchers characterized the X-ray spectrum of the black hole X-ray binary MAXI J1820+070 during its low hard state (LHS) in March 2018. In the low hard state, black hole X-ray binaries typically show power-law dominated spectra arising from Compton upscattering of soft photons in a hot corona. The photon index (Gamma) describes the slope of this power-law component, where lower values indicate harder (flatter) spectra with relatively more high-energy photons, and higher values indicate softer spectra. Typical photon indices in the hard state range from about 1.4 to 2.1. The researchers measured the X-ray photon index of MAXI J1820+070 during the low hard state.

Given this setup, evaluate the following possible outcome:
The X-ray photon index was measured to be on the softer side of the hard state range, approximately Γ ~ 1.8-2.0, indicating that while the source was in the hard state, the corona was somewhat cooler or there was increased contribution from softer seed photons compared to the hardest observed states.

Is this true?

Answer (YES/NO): NO